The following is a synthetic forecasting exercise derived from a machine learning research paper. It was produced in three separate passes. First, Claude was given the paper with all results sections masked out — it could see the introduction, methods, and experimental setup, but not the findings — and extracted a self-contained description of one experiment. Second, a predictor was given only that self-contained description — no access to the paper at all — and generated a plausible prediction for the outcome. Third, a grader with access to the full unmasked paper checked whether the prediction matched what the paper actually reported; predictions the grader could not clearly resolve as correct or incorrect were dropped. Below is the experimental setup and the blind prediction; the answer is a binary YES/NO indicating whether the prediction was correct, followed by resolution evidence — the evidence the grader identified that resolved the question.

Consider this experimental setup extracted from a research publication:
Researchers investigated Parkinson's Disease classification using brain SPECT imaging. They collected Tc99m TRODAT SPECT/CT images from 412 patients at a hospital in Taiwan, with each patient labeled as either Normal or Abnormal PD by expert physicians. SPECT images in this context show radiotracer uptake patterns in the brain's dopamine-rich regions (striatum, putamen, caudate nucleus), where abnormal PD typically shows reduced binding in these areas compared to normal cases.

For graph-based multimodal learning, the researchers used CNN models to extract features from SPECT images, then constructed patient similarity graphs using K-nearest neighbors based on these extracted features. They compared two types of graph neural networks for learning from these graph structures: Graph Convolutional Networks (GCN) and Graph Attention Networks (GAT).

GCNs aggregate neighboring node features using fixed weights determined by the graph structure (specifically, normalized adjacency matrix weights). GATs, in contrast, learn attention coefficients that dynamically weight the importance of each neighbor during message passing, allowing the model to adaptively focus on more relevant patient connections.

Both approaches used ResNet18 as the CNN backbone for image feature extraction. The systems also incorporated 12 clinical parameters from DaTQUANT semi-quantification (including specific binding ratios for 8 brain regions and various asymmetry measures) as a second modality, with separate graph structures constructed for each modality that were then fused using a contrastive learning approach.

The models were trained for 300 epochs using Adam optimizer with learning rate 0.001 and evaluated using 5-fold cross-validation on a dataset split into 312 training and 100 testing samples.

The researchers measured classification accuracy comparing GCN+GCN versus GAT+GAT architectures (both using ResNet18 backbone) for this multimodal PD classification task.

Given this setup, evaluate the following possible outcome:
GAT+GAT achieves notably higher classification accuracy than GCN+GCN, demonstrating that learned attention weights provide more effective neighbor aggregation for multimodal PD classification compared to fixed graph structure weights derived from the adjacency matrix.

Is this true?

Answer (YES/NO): YES